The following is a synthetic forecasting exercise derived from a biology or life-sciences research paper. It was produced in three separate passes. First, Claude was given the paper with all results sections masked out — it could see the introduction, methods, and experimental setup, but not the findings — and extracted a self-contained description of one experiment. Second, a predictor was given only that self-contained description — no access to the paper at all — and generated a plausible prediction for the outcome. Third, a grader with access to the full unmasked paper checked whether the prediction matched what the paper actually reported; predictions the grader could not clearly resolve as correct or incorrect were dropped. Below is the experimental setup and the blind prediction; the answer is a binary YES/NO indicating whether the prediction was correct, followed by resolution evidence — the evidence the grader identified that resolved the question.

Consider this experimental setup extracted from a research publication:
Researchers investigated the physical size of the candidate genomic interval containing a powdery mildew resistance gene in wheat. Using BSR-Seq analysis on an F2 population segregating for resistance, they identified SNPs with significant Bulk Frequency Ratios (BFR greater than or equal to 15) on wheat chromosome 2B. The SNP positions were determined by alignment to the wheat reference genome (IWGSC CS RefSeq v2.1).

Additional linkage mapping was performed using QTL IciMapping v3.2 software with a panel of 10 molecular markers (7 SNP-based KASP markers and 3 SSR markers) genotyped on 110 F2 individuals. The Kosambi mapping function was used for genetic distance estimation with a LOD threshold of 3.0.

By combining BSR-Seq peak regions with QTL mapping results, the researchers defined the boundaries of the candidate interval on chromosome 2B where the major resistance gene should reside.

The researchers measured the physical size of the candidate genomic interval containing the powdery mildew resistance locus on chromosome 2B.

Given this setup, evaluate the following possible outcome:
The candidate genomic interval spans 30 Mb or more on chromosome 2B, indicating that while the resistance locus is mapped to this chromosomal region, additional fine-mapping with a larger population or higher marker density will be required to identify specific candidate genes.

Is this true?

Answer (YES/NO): NO